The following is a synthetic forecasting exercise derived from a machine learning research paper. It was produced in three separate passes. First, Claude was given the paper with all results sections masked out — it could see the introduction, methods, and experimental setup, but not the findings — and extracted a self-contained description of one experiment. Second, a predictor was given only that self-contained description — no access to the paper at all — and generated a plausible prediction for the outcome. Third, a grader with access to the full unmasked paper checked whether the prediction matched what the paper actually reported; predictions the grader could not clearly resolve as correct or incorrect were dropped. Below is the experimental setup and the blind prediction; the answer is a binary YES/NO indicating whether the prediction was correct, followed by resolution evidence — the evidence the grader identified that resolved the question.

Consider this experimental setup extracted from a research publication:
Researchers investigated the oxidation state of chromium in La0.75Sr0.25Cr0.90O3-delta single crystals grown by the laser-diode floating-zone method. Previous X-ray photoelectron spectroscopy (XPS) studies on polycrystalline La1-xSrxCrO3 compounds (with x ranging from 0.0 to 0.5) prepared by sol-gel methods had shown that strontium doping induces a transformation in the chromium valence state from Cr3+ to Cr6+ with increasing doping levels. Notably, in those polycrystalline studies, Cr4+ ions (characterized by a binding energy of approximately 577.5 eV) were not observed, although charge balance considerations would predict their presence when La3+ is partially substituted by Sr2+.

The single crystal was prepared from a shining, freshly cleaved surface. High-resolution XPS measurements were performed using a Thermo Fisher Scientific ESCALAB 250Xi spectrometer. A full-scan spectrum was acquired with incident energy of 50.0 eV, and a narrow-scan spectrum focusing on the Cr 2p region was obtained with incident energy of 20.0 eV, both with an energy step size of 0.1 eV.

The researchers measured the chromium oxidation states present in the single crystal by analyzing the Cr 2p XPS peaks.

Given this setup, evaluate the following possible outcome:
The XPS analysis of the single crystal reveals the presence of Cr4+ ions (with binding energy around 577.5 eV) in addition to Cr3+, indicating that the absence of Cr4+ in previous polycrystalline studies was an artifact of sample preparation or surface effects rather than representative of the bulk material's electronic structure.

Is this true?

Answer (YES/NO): NO